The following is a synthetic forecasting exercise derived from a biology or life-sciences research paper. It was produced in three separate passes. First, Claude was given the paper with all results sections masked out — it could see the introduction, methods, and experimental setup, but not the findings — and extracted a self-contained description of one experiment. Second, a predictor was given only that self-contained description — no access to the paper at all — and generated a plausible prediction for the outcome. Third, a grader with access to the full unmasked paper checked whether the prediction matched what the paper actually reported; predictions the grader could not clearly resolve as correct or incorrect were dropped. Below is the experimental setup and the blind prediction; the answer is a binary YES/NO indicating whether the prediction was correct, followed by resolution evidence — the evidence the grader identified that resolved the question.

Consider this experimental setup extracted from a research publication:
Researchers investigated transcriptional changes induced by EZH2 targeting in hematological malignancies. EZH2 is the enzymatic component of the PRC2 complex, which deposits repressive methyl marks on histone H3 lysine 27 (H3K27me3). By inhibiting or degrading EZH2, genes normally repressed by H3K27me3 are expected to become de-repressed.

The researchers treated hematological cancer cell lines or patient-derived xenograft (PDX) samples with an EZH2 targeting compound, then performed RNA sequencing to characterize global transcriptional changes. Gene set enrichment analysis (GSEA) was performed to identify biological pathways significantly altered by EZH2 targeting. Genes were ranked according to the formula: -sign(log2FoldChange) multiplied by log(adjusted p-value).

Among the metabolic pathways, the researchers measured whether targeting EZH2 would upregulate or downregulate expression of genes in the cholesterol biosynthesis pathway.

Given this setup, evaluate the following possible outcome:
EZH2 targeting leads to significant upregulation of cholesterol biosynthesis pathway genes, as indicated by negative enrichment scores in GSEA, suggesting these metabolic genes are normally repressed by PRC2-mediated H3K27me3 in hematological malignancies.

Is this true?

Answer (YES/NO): NO